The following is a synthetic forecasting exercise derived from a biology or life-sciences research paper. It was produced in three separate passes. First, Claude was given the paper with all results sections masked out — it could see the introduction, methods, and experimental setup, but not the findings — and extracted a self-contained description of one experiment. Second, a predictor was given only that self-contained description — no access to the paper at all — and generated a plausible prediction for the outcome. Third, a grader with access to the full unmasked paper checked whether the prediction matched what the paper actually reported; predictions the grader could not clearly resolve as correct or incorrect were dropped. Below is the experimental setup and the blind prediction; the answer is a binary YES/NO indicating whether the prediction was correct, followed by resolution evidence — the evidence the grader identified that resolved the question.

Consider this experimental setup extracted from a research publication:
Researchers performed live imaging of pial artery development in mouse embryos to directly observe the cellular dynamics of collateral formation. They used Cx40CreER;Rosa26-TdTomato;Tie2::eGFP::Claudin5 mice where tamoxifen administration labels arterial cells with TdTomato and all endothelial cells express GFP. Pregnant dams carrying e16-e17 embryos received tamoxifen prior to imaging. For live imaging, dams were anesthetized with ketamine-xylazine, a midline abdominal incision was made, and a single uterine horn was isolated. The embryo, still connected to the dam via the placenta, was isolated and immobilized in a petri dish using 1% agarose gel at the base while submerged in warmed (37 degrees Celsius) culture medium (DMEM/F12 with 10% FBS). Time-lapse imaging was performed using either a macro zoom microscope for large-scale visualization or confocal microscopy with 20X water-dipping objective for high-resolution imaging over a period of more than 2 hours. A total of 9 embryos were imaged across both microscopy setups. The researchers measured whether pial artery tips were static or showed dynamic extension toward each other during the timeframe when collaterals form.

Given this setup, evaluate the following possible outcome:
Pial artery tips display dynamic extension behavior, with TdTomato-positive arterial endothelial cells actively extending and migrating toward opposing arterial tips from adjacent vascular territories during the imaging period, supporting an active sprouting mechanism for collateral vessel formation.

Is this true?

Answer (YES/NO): YES